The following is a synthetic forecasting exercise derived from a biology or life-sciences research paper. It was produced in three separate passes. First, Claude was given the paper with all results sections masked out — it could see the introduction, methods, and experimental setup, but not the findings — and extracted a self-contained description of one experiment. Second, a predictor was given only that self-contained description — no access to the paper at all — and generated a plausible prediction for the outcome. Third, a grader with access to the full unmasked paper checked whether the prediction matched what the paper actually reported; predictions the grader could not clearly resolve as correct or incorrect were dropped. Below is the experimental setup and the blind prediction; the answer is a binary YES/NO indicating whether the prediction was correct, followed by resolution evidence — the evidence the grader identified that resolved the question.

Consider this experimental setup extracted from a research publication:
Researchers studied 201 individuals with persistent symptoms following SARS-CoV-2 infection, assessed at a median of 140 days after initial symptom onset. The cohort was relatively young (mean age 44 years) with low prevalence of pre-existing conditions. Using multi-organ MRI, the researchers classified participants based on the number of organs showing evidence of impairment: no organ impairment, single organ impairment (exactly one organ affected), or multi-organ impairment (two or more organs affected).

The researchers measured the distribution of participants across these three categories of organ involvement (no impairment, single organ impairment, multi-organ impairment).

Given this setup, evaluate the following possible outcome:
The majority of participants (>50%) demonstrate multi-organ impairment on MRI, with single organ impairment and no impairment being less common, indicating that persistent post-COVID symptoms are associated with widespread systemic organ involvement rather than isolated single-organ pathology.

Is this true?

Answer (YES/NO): NO